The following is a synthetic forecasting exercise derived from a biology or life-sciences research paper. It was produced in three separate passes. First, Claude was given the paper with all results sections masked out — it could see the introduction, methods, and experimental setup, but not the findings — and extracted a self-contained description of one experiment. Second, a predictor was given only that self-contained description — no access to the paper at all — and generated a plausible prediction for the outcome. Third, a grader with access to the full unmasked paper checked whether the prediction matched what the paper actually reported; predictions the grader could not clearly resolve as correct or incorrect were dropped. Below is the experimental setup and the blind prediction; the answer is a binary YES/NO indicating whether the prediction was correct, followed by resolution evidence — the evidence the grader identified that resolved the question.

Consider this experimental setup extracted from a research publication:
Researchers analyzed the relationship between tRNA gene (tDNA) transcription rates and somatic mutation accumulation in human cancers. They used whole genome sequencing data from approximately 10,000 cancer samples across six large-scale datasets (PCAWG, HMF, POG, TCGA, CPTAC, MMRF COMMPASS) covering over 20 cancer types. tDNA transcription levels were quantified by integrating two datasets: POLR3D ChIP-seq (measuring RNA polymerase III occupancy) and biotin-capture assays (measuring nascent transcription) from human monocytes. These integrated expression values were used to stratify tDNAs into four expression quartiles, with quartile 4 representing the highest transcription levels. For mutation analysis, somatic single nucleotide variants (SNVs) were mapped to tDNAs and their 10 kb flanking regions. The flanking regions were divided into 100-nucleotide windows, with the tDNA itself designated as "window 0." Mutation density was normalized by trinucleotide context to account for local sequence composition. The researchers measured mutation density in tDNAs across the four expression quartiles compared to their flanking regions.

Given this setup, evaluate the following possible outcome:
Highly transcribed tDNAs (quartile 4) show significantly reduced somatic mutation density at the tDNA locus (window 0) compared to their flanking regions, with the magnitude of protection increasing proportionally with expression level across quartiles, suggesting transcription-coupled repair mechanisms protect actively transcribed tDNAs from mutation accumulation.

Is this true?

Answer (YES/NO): NO